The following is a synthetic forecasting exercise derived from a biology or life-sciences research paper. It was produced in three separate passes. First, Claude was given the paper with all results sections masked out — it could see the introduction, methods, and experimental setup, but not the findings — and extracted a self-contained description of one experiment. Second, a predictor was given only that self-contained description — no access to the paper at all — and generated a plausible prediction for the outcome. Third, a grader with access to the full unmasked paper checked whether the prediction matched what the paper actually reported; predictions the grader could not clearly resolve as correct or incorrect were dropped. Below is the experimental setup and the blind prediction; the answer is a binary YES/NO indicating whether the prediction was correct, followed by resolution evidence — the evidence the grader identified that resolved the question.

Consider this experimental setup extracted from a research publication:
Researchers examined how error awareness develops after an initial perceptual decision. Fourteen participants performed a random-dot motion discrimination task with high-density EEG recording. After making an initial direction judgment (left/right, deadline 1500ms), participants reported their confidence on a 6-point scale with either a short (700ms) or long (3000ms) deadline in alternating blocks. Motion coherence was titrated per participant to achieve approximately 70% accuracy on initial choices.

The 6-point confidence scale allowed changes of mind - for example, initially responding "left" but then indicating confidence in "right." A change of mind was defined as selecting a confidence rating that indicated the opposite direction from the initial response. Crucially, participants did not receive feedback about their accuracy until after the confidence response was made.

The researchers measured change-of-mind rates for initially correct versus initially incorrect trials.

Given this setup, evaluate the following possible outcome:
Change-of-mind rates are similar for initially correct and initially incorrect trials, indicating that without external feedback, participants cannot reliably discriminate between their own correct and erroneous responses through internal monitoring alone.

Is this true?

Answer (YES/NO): NO